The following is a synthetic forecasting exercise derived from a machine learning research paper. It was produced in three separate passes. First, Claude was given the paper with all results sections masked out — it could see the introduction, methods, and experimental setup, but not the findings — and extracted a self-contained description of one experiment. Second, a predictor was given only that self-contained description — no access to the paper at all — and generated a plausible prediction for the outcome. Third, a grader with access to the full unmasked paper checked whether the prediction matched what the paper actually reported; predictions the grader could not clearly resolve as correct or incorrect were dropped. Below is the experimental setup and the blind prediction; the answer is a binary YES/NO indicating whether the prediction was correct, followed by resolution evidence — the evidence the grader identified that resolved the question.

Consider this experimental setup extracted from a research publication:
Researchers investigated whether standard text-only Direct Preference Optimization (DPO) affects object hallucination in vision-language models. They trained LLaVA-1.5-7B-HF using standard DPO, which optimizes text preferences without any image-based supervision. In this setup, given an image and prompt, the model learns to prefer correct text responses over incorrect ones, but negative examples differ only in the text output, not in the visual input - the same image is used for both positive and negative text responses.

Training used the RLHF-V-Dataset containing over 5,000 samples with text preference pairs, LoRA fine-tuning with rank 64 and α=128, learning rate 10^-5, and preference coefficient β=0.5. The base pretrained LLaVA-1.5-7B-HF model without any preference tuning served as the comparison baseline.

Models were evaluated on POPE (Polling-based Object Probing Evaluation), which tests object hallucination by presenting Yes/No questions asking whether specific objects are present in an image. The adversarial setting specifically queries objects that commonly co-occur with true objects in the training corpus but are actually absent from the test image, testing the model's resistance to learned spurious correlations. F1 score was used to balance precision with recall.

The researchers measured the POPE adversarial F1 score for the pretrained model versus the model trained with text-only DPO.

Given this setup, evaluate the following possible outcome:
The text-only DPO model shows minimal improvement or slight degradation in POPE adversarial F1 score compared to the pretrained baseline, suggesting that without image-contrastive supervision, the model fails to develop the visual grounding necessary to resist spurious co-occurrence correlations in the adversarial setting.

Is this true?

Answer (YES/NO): NO